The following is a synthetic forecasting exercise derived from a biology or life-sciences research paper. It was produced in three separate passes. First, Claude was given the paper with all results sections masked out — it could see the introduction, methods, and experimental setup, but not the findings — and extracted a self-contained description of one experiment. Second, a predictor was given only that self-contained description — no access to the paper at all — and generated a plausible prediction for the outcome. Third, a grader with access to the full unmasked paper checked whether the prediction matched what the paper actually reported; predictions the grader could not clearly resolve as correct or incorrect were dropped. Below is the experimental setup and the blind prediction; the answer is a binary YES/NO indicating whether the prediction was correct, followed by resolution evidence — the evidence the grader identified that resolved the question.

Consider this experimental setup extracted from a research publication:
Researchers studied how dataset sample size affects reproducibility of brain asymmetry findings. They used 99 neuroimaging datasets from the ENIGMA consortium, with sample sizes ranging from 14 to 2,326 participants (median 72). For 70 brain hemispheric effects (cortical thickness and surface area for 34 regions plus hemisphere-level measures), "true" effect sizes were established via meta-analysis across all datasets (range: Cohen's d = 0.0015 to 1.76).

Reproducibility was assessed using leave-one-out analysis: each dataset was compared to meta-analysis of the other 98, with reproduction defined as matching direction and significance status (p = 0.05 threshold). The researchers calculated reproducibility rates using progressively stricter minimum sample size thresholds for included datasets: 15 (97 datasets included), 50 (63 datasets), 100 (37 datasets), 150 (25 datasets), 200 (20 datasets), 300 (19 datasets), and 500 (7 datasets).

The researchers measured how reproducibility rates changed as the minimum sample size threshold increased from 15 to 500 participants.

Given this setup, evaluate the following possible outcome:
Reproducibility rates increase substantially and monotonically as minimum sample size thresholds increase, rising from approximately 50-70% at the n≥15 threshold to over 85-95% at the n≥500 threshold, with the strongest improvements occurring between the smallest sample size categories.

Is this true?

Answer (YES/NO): NO